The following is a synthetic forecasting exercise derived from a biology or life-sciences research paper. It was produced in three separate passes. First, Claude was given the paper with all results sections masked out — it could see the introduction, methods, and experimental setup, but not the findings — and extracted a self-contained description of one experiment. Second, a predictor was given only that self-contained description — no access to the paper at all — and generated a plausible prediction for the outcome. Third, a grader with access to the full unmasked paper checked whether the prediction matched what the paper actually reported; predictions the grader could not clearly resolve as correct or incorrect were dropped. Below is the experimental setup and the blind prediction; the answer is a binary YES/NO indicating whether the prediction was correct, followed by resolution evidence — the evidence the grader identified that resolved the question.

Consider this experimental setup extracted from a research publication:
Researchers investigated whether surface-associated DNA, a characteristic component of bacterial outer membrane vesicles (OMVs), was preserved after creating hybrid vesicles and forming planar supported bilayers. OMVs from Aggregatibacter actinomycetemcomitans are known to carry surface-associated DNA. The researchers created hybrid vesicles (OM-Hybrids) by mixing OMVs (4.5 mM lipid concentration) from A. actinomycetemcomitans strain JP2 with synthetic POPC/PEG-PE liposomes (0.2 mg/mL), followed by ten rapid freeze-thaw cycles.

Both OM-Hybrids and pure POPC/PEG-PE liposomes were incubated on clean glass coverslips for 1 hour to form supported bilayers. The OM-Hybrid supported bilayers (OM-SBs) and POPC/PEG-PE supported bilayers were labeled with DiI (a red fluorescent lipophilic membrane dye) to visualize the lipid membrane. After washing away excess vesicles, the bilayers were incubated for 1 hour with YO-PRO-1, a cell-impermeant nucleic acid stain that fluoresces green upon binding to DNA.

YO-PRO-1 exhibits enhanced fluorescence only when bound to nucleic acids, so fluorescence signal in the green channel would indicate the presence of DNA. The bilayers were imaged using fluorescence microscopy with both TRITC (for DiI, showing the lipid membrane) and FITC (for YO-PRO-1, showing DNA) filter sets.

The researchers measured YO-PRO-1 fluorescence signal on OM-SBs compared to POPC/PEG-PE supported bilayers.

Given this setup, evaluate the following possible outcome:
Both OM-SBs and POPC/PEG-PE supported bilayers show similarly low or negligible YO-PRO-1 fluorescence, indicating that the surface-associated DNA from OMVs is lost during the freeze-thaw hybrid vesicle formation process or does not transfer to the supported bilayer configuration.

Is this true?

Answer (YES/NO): NO